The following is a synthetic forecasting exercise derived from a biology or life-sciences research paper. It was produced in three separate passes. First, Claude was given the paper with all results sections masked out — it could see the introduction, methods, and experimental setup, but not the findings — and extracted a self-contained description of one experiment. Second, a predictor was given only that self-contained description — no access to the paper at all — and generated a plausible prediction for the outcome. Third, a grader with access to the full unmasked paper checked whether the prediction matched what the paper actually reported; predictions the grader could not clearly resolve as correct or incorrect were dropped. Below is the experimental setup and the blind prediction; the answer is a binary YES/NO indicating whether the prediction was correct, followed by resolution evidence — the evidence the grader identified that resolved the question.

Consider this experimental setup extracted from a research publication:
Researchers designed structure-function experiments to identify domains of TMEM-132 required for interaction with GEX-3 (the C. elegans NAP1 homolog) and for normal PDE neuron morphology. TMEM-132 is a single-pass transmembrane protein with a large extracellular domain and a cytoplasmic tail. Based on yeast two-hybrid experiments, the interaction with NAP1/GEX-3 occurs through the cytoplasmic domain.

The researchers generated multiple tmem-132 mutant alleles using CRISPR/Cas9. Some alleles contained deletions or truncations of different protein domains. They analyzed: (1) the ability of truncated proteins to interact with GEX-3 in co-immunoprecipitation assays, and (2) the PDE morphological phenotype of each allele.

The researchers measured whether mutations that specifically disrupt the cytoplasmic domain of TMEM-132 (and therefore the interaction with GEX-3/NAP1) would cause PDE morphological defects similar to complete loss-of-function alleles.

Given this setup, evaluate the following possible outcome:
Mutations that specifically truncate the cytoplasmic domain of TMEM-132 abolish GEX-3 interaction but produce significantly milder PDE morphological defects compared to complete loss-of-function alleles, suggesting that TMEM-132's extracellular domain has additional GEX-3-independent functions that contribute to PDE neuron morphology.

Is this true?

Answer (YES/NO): NO